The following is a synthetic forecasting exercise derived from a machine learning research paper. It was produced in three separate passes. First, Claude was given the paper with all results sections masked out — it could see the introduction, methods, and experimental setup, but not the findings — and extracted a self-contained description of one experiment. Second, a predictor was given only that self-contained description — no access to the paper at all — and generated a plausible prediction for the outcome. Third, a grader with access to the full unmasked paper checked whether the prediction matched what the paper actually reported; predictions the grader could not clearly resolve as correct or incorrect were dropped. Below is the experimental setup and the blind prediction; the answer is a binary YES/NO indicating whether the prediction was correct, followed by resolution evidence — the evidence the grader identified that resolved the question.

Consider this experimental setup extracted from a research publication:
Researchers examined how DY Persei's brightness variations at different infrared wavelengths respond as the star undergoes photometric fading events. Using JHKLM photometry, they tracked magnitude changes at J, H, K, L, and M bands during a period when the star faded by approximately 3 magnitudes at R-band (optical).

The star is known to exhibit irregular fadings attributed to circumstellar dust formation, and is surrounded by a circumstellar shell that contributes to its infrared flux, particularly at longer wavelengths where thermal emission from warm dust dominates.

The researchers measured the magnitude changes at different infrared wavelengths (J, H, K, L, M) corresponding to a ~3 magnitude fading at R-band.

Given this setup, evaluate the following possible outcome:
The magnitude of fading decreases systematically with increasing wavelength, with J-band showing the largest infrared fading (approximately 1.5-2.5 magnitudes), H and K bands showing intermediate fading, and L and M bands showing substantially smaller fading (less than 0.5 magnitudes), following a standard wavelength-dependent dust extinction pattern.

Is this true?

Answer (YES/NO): NO